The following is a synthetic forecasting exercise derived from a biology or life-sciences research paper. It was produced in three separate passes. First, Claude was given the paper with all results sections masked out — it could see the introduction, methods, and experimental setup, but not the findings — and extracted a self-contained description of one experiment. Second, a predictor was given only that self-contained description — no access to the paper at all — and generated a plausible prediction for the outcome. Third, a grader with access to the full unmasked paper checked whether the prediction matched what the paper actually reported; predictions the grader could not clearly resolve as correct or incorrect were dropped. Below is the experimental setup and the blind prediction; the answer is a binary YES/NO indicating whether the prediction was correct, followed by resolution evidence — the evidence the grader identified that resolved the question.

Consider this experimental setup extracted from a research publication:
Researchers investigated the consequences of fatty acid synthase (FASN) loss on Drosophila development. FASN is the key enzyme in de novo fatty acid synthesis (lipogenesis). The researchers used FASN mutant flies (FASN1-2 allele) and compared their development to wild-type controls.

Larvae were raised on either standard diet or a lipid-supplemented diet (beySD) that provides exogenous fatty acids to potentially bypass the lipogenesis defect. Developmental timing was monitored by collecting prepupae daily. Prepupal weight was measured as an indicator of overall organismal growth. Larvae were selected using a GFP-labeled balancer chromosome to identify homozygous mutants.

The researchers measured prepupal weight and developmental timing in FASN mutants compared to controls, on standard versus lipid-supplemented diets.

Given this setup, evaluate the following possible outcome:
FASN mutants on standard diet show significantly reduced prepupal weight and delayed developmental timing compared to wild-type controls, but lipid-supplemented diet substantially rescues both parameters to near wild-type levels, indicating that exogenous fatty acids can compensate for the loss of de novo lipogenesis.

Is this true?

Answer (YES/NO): NO